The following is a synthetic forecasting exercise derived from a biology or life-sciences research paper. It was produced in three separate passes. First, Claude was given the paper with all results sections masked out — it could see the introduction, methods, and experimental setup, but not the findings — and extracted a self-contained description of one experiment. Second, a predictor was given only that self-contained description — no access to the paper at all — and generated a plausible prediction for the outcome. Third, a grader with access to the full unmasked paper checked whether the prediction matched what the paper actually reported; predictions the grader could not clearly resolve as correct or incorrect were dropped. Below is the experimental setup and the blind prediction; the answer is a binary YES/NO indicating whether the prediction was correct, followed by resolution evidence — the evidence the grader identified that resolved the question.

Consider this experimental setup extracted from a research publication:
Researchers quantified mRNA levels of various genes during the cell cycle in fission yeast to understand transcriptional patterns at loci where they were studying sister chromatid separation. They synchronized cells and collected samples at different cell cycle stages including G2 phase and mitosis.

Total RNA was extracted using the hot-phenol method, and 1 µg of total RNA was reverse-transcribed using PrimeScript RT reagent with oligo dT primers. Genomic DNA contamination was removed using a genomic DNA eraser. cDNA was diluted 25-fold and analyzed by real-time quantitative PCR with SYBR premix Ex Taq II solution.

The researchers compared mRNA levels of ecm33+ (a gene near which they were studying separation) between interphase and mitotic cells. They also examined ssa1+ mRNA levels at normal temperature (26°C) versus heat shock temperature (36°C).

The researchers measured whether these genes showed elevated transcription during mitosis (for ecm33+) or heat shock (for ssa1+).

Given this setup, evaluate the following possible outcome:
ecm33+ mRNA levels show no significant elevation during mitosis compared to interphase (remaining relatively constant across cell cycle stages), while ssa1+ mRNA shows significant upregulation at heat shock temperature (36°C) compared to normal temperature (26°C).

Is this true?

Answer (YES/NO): NO